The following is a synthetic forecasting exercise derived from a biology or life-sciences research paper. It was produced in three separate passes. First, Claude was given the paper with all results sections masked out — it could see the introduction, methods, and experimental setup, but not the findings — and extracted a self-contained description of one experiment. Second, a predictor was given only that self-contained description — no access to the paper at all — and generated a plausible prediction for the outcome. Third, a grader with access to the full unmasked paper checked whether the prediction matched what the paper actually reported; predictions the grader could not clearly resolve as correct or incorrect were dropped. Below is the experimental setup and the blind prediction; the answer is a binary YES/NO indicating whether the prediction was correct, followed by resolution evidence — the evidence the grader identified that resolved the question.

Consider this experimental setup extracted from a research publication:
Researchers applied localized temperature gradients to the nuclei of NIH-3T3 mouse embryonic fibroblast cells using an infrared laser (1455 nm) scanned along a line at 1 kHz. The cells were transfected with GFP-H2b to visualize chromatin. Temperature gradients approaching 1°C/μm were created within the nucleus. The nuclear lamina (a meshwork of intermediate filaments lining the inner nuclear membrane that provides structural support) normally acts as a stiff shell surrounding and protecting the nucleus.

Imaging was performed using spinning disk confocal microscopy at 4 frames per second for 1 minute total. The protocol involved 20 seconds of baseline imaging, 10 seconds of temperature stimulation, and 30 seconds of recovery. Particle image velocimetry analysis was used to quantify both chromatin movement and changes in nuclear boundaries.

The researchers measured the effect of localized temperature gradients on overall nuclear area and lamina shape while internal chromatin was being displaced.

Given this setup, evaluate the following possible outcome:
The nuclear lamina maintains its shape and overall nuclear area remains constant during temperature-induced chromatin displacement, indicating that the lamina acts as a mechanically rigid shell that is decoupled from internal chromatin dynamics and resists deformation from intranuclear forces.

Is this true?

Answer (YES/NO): YES